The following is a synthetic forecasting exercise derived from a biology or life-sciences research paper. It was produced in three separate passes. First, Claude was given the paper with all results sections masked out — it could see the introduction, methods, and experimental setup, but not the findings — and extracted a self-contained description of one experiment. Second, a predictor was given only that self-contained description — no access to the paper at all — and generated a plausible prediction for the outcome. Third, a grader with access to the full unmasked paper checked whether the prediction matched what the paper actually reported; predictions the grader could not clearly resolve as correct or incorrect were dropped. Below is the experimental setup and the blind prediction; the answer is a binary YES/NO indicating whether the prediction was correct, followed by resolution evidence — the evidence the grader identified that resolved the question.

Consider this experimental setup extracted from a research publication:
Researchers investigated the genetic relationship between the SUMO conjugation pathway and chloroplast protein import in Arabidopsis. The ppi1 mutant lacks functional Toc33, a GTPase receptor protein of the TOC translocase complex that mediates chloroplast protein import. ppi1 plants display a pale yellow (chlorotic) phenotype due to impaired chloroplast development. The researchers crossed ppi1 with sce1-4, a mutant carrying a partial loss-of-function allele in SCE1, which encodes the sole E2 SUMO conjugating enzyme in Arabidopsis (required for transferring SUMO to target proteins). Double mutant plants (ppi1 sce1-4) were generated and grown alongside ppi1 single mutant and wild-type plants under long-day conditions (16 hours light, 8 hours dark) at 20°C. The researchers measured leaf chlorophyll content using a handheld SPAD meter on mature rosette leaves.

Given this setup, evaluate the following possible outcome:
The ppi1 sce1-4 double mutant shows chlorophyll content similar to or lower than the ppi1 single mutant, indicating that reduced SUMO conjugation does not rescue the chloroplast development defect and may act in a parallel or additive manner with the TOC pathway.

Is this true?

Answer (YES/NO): NO